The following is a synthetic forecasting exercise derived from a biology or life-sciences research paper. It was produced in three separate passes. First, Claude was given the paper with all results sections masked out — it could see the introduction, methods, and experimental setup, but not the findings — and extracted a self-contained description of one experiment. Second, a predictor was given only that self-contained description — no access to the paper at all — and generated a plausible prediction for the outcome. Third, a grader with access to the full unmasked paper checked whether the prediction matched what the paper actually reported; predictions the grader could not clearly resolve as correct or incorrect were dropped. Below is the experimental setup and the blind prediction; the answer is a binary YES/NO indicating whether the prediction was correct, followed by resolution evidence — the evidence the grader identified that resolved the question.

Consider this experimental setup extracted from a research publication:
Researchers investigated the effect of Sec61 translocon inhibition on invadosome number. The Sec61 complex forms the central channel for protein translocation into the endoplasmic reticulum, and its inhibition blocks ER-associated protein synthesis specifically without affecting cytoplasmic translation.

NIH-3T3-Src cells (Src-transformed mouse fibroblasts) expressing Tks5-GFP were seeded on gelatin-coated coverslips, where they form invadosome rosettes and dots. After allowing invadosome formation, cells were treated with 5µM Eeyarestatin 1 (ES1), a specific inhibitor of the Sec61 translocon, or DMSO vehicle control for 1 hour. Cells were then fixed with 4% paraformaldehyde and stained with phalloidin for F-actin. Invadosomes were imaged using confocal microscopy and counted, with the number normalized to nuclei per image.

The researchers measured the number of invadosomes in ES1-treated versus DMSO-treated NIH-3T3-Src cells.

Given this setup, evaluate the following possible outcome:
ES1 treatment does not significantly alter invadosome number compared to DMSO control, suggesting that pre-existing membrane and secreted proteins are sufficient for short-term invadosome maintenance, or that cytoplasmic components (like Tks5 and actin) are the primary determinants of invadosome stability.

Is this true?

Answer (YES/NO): NO